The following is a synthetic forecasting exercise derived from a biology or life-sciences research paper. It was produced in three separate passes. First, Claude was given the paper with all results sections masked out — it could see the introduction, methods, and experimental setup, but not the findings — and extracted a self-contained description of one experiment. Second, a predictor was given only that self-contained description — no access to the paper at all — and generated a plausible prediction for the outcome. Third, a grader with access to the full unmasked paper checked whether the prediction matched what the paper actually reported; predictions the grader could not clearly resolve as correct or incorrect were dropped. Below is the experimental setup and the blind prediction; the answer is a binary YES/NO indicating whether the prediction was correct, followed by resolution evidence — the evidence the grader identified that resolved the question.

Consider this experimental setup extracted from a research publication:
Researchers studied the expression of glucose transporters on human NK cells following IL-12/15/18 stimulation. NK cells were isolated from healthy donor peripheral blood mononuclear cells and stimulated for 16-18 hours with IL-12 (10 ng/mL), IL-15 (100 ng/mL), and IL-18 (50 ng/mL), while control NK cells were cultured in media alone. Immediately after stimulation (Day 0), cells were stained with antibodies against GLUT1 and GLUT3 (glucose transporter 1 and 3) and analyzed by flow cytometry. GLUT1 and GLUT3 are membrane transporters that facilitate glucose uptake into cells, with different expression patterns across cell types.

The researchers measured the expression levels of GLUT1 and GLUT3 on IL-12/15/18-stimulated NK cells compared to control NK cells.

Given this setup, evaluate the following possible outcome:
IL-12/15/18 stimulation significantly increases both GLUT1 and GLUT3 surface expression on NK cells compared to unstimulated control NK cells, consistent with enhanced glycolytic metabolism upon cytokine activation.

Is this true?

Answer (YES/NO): YES